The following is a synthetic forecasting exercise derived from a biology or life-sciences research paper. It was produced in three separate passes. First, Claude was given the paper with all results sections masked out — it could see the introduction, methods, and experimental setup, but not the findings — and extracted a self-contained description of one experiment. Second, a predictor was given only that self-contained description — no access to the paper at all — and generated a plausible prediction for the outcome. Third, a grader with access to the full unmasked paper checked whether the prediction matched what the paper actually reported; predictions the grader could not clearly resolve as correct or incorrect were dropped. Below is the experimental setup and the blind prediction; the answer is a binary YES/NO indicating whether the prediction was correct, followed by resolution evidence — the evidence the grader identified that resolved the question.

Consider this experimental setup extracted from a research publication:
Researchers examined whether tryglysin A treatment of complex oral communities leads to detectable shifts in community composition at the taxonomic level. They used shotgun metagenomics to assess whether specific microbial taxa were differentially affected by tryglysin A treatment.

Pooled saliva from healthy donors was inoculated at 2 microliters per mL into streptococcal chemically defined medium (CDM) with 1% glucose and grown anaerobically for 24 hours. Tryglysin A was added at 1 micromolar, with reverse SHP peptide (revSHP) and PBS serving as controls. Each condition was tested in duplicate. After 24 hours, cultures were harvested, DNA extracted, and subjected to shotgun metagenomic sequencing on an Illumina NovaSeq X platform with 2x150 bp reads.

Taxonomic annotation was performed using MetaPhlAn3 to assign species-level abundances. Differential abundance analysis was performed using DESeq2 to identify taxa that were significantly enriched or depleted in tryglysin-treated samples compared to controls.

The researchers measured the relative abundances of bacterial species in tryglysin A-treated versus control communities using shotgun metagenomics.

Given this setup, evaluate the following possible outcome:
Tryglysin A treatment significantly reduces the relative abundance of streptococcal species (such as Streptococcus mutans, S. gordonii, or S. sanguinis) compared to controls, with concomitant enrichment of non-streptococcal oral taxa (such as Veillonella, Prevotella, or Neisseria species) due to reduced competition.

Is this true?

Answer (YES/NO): NO